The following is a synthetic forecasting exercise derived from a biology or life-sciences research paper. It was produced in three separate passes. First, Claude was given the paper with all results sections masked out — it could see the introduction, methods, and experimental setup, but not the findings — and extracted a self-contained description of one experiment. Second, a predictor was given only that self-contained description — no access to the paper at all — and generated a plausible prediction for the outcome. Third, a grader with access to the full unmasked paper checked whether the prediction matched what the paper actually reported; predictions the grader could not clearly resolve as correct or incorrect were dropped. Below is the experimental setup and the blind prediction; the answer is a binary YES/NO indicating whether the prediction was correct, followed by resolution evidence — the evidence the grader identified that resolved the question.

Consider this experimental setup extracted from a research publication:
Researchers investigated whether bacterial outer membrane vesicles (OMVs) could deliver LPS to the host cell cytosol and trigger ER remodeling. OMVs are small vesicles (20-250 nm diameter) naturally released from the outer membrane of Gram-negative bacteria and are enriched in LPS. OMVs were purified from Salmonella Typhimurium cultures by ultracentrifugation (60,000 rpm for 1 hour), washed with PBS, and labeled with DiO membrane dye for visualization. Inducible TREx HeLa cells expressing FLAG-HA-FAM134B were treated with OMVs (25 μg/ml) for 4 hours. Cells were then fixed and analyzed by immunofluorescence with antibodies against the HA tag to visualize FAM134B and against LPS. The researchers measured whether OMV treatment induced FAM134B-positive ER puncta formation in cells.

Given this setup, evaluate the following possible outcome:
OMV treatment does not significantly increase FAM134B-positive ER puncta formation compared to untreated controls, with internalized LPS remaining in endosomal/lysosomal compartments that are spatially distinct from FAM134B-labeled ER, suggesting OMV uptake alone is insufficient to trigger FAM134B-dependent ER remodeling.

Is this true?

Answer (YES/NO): NO